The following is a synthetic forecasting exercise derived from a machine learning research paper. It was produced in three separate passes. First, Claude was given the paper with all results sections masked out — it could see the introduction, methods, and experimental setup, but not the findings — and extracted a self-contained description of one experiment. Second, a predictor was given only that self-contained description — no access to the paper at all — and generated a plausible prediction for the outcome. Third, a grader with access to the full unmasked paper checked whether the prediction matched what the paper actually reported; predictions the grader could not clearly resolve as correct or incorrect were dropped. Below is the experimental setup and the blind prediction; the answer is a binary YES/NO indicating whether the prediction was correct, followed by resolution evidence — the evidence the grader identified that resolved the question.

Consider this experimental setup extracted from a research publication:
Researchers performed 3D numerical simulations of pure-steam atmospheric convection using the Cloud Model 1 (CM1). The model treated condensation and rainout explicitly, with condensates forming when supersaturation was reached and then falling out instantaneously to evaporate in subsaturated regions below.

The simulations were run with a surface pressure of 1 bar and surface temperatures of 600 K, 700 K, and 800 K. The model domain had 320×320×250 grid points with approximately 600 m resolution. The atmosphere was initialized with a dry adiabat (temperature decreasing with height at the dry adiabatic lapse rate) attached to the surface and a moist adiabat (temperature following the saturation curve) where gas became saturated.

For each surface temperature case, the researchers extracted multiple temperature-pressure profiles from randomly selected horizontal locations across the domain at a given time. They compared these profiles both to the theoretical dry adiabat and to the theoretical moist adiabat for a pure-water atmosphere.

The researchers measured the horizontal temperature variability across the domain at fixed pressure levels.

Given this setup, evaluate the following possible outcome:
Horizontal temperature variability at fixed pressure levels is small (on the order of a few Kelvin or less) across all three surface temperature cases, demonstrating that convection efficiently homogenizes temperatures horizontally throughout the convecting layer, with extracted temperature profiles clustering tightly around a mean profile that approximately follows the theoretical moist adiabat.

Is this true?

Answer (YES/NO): NO